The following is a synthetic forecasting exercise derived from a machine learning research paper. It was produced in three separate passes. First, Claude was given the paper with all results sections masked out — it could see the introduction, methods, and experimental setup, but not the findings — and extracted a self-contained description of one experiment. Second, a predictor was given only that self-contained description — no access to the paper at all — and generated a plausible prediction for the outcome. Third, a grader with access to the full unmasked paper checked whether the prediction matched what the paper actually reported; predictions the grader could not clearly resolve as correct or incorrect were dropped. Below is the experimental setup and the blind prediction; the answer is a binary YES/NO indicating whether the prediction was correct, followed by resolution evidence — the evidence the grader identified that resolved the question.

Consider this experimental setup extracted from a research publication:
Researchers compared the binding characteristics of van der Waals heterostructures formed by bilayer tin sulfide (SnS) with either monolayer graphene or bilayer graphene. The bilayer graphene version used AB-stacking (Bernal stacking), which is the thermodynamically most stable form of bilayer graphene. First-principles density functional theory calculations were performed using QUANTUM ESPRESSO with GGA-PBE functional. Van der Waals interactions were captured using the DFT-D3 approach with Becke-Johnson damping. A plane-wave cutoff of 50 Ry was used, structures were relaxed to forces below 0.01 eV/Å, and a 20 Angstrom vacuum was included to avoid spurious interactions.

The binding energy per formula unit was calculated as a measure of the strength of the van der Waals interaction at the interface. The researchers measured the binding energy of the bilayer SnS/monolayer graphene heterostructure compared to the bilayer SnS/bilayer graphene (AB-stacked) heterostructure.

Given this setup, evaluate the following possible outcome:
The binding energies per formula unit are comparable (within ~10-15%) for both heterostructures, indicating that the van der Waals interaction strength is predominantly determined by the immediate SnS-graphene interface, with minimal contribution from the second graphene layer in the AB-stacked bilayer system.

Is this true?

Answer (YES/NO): YES